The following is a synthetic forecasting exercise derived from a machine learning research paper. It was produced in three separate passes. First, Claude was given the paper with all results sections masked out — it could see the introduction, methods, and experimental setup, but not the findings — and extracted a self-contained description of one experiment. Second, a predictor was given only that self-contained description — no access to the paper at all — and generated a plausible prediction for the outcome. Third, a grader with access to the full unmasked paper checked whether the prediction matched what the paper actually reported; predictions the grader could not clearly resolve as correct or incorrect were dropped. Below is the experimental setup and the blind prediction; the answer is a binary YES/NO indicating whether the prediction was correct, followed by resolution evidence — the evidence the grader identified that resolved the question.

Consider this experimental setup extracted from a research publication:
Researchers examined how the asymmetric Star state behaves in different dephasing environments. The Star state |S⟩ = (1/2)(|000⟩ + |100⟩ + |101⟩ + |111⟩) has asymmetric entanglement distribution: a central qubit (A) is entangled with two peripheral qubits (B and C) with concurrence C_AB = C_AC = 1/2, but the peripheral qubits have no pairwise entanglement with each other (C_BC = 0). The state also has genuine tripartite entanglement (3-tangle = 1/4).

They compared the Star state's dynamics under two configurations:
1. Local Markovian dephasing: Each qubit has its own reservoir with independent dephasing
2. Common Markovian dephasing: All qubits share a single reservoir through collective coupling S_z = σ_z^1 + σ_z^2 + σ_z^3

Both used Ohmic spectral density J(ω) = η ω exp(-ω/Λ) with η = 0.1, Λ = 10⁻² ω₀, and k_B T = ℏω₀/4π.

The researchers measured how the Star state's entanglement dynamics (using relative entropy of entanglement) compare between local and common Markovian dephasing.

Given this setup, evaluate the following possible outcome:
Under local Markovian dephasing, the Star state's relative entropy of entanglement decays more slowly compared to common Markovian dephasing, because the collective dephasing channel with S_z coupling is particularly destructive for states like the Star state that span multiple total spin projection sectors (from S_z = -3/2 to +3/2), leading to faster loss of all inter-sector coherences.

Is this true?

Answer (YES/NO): YES